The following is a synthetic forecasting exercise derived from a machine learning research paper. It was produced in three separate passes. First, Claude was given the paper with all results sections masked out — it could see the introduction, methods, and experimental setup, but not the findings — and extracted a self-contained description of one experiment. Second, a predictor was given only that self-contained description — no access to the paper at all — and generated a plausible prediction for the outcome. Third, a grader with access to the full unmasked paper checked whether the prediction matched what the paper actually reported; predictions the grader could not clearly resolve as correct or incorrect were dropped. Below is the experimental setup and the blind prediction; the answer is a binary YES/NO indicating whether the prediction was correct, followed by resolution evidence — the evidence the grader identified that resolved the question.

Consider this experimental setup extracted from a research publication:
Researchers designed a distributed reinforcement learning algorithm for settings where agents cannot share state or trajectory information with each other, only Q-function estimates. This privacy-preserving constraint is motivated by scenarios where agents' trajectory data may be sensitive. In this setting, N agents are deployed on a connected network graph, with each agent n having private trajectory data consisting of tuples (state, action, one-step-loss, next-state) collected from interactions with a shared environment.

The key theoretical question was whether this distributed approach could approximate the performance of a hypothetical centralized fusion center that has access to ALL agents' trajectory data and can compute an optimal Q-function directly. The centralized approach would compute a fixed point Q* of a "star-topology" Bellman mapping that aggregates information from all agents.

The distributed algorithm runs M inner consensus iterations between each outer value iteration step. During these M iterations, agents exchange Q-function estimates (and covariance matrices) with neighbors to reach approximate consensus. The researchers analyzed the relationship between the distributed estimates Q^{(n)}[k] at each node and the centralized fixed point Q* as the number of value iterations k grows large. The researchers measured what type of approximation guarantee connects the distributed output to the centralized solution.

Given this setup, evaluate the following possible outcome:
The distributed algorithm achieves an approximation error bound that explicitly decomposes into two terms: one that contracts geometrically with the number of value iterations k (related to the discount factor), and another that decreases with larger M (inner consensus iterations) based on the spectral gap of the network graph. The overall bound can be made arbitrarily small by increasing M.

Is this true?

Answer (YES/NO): NO